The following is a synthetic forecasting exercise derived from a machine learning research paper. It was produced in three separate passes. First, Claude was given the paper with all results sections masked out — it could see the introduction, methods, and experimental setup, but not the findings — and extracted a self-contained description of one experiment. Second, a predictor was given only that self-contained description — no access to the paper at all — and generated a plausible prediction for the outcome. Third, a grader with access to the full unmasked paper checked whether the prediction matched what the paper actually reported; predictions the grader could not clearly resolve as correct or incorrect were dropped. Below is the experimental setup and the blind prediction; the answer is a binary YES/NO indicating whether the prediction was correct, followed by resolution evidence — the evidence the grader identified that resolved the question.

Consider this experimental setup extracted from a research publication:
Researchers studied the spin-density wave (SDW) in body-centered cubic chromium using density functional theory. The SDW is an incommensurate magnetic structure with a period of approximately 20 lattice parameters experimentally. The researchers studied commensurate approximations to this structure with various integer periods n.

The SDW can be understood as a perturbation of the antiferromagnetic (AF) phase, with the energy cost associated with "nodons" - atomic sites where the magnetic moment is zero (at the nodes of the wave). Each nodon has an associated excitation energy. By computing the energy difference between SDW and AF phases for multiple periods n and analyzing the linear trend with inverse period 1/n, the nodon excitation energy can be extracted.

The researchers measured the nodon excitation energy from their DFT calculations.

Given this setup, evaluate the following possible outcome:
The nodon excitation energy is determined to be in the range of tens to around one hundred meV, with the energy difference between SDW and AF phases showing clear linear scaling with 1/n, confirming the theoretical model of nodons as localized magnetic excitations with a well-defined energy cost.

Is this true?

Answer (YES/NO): NO